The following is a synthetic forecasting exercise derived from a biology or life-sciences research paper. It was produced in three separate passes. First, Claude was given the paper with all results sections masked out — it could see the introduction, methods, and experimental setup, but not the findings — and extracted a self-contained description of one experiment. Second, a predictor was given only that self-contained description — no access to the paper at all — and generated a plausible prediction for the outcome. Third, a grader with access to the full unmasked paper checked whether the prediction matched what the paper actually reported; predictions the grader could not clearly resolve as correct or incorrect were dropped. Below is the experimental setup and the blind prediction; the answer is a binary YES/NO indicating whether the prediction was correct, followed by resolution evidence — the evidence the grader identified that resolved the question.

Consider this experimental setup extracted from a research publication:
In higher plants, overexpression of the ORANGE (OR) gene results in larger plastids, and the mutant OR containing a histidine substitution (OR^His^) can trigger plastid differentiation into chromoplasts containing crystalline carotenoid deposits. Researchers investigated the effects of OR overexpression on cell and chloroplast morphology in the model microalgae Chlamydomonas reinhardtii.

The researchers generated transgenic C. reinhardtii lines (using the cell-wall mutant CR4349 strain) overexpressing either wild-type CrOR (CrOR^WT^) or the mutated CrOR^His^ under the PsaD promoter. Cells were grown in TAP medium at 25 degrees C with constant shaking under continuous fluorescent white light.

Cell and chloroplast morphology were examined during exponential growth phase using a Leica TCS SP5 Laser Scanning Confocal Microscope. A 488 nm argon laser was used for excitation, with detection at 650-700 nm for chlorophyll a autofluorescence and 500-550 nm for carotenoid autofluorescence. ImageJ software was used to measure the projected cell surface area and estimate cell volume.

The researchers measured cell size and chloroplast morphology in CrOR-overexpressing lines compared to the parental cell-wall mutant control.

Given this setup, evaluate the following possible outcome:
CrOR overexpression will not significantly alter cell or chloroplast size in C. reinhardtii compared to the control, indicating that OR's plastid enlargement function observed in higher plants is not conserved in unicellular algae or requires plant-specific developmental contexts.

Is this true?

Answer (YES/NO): NO